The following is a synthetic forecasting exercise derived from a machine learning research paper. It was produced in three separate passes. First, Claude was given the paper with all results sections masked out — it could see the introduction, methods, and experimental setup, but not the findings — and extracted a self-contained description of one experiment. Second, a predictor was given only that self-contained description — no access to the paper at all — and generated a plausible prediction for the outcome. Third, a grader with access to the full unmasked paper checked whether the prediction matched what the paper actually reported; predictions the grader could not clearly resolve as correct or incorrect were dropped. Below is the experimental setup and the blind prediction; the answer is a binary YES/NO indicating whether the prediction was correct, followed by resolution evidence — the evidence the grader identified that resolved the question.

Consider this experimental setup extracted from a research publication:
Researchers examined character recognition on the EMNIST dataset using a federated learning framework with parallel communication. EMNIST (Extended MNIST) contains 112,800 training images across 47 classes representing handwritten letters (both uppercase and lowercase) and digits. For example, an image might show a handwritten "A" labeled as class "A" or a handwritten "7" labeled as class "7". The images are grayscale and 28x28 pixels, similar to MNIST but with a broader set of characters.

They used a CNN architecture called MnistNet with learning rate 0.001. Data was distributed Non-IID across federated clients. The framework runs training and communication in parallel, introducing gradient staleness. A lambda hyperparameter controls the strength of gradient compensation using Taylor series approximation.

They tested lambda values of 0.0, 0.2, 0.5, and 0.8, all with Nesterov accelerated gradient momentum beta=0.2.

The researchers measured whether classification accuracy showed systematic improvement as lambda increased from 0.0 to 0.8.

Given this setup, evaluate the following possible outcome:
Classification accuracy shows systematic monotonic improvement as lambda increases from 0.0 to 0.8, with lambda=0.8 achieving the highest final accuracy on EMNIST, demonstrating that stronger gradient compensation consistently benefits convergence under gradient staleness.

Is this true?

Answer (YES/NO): NO